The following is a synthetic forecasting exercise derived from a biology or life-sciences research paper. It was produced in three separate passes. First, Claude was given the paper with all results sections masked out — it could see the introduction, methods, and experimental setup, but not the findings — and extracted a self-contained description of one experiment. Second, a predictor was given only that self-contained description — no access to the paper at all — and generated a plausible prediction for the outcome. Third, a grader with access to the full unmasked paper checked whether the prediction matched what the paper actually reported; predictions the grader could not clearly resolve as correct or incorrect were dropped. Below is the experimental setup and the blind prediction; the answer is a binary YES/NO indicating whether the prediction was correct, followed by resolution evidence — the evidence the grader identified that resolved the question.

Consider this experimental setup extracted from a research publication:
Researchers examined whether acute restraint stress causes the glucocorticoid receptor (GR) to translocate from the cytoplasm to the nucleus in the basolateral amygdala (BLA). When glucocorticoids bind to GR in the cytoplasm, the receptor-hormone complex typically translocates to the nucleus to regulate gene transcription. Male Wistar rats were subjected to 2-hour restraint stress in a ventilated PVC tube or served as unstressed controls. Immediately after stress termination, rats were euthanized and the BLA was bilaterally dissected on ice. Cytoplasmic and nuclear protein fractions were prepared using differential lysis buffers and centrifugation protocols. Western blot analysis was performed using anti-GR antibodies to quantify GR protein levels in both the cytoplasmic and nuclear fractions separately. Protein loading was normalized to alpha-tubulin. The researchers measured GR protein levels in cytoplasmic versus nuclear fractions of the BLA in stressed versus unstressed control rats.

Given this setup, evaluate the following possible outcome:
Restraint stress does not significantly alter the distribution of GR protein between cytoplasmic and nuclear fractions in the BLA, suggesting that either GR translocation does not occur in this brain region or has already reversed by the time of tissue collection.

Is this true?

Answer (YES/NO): NO